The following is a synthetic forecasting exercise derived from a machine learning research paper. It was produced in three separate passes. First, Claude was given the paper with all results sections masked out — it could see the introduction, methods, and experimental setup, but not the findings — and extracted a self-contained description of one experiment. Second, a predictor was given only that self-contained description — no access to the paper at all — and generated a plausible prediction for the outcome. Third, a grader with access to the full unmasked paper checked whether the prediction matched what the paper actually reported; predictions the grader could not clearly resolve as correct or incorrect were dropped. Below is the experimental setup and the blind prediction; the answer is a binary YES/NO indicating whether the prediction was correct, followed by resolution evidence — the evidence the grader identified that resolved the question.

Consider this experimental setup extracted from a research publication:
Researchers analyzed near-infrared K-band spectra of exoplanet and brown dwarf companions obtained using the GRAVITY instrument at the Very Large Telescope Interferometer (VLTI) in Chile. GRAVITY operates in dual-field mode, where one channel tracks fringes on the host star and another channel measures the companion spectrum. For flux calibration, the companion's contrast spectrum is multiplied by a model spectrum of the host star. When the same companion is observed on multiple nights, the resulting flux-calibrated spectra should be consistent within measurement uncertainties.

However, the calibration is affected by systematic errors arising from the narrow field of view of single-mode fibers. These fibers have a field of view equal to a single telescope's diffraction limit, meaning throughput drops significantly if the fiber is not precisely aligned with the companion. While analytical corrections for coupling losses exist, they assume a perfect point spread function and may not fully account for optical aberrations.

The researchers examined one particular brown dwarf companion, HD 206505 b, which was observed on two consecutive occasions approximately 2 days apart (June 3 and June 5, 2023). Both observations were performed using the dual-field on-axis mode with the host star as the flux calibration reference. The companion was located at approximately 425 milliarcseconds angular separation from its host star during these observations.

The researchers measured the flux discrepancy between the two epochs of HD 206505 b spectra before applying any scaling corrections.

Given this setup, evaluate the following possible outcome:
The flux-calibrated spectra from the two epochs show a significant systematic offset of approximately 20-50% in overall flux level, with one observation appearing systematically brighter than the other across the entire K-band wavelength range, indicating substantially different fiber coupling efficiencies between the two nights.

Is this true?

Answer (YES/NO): NO